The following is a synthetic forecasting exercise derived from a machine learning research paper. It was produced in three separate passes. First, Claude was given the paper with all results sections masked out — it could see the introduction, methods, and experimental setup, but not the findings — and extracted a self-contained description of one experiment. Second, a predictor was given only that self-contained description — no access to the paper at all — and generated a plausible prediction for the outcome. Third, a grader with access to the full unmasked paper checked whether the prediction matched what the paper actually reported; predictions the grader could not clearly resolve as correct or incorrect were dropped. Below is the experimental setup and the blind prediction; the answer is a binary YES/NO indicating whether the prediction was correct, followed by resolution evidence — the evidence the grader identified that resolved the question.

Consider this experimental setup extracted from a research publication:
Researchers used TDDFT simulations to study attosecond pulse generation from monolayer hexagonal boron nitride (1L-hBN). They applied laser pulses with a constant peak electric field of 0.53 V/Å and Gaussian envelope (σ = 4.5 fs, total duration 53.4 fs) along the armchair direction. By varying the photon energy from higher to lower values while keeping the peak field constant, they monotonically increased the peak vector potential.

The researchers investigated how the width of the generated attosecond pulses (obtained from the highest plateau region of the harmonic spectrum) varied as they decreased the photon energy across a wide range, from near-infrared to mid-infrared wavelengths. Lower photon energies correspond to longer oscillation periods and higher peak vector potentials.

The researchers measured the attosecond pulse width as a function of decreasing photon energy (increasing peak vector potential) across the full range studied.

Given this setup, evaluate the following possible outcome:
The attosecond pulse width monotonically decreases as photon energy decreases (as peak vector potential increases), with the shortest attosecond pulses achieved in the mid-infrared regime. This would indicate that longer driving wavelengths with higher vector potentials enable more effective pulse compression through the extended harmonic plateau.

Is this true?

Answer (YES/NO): NO